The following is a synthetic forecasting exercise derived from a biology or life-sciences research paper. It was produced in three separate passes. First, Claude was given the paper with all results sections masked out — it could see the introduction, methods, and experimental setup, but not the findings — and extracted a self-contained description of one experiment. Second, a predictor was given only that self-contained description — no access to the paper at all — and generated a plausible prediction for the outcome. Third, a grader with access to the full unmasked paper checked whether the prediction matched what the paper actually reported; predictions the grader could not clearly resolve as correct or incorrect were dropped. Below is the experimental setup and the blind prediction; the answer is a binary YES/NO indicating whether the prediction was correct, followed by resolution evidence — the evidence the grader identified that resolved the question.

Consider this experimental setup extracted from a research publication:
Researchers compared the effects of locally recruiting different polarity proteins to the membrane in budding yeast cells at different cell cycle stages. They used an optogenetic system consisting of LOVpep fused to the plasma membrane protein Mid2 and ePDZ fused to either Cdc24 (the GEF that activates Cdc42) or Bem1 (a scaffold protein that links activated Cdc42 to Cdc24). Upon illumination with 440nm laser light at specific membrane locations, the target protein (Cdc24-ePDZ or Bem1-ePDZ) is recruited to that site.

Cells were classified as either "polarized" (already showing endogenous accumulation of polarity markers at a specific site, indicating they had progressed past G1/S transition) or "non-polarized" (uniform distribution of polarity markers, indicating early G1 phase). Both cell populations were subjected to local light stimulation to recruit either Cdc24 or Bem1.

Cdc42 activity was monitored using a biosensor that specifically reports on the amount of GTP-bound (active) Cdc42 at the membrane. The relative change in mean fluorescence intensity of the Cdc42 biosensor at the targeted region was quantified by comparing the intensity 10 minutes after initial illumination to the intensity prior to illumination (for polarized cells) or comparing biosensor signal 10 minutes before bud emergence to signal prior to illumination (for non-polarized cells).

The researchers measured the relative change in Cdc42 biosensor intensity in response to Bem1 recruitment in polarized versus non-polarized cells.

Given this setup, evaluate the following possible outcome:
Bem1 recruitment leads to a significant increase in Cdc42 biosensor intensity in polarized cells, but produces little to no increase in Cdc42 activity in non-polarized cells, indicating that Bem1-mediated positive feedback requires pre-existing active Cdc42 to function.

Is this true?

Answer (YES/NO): NO